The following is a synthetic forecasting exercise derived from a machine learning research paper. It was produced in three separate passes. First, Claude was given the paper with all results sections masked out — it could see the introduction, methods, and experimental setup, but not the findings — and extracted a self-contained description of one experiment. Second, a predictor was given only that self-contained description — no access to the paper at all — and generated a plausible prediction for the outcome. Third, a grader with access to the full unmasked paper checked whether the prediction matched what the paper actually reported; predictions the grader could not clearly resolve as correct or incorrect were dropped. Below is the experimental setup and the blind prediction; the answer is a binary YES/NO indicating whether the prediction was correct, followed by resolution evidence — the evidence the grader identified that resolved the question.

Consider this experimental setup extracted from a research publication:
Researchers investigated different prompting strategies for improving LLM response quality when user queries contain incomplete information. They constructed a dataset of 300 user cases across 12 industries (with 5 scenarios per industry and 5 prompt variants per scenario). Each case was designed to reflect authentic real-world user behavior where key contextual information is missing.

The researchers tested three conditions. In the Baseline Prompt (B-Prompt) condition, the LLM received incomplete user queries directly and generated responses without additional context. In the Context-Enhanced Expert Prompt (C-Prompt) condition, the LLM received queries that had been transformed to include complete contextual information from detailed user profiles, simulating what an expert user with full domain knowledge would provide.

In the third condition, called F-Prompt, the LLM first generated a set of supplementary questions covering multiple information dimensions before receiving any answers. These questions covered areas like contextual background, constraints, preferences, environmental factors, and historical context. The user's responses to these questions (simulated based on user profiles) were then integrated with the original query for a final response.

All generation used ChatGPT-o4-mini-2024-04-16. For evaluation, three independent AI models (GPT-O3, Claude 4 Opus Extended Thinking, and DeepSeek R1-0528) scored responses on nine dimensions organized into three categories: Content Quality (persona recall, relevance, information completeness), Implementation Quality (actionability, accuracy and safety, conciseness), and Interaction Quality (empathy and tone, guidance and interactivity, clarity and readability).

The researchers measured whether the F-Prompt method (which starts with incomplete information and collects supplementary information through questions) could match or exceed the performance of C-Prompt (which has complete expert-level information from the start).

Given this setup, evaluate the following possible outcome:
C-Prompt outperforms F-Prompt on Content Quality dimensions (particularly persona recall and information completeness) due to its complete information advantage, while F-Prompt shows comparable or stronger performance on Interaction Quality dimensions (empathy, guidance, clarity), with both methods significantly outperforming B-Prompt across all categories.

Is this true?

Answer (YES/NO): NO